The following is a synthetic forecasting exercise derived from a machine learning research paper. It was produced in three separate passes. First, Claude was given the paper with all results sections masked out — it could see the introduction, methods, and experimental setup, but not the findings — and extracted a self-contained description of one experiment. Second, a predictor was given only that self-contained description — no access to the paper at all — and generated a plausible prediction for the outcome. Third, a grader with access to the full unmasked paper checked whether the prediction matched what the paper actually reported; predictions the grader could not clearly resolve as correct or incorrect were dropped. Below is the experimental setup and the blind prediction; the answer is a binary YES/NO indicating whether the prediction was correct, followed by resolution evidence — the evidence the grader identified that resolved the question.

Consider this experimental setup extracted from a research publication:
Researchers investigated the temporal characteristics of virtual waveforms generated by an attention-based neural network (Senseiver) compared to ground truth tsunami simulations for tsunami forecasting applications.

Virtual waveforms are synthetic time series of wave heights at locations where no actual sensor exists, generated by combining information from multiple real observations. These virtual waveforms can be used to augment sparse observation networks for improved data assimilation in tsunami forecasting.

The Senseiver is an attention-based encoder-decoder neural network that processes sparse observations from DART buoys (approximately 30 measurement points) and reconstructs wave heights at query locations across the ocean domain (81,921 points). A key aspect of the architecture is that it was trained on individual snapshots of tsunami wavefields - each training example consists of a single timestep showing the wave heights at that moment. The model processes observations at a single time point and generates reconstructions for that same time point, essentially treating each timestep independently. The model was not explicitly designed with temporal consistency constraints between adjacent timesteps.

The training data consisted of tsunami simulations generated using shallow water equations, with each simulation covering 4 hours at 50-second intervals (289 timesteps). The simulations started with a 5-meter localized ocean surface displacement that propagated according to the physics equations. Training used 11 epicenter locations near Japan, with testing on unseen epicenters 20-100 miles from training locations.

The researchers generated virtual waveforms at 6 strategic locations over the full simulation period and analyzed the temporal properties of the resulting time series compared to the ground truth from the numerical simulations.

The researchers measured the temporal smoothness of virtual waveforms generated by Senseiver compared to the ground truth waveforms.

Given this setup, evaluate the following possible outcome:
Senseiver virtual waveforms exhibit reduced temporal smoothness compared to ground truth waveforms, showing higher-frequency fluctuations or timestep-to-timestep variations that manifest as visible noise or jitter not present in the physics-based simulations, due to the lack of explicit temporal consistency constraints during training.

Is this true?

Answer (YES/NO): YES